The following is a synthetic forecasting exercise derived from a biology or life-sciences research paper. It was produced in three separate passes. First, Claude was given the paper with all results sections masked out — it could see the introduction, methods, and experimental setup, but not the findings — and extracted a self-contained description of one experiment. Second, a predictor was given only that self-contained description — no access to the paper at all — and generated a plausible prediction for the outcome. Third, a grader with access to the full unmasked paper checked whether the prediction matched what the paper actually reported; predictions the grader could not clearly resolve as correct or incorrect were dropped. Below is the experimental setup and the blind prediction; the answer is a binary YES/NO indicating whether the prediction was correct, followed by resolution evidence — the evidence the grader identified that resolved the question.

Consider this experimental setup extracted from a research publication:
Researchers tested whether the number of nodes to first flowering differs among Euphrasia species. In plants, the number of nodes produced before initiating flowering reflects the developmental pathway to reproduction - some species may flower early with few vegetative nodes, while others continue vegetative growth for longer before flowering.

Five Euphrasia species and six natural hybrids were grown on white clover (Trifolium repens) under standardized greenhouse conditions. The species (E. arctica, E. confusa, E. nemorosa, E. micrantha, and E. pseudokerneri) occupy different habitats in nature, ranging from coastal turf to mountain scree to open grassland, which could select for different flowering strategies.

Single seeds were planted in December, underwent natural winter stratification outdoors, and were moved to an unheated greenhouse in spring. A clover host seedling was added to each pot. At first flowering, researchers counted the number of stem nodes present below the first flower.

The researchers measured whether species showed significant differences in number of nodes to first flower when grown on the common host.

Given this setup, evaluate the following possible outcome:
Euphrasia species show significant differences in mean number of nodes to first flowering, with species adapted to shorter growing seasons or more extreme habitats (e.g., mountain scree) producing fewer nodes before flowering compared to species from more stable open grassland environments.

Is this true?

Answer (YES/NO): NO